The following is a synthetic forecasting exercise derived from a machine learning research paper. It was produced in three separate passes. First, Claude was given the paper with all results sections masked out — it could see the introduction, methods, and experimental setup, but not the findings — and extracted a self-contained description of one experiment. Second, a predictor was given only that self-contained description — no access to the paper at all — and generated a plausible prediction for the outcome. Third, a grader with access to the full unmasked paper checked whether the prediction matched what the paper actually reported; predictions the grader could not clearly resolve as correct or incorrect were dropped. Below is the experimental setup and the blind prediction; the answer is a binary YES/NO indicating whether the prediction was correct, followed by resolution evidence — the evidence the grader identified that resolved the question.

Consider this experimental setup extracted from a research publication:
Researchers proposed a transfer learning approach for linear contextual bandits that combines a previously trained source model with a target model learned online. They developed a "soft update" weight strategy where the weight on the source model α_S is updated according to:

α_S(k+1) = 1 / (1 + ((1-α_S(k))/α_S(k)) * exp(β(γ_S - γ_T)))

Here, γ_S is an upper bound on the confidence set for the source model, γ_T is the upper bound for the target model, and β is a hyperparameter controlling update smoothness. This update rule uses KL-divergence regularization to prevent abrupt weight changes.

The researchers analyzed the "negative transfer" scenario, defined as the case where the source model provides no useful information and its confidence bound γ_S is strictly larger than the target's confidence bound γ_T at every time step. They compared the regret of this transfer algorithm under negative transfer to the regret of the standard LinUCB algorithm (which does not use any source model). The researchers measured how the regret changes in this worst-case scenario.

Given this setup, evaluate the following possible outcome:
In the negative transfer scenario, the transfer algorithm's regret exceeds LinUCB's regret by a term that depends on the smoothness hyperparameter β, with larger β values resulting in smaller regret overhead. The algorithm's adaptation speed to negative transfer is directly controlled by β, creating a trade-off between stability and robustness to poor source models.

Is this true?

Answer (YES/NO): YES